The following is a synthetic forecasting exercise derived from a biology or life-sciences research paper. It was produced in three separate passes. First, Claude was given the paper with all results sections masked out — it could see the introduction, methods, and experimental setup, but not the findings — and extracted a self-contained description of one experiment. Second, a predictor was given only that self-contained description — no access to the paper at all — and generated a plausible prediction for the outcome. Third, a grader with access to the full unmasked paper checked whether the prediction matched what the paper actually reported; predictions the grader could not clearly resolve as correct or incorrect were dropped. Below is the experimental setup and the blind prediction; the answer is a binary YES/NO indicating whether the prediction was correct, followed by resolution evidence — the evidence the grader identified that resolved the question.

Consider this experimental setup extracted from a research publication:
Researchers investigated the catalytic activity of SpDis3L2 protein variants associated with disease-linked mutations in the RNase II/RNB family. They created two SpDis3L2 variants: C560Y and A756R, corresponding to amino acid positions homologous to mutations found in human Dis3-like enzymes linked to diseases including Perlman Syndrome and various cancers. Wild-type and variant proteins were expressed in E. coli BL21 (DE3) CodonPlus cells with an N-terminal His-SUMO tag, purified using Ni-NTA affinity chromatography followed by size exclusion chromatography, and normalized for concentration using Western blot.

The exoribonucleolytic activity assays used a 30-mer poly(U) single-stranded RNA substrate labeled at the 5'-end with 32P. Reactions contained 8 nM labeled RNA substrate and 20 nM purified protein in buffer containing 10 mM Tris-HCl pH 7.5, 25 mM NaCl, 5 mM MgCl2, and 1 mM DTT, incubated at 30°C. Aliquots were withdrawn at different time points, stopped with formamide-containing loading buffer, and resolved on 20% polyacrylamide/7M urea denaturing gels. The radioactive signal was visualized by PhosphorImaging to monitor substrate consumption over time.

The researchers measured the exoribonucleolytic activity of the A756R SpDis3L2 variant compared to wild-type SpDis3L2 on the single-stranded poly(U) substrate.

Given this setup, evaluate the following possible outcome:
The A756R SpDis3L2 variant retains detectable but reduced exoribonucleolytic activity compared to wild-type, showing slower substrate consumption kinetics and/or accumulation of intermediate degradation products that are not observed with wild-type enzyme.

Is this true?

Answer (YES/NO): YES